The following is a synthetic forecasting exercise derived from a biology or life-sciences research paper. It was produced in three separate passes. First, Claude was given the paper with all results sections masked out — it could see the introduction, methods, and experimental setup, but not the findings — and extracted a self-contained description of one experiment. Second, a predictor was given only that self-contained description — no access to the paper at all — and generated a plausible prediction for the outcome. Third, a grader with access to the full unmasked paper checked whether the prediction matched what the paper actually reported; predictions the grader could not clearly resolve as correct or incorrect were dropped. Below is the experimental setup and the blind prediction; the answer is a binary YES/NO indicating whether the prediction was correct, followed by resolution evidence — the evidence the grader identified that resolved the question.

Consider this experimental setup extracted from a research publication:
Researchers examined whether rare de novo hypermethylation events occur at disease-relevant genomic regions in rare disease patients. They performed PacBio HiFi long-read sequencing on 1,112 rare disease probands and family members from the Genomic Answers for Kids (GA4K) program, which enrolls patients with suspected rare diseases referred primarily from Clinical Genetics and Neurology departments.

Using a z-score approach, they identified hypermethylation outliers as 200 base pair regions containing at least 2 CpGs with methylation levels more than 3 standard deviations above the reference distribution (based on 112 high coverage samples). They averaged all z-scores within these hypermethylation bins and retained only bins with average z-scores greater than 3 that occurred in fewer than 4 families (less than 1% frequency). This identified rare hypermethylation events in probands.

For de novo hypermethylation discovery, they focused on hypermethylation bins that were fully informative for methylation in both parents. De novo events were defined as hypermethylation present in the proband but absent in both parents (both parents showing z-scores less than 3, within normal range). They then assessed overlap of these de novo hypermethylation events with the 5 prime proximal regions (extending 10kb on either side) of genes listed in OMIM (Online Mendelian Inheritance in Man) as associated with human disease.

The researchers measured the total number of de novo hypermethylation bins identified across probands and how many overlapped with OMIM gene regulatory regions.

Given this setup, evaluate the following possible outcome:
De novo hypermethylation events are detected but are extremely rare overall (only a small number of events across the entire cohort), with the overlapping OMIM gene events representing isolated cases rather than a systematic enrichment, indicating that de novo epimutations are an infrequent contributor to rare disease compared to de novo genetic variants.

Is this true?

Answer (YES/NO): NO